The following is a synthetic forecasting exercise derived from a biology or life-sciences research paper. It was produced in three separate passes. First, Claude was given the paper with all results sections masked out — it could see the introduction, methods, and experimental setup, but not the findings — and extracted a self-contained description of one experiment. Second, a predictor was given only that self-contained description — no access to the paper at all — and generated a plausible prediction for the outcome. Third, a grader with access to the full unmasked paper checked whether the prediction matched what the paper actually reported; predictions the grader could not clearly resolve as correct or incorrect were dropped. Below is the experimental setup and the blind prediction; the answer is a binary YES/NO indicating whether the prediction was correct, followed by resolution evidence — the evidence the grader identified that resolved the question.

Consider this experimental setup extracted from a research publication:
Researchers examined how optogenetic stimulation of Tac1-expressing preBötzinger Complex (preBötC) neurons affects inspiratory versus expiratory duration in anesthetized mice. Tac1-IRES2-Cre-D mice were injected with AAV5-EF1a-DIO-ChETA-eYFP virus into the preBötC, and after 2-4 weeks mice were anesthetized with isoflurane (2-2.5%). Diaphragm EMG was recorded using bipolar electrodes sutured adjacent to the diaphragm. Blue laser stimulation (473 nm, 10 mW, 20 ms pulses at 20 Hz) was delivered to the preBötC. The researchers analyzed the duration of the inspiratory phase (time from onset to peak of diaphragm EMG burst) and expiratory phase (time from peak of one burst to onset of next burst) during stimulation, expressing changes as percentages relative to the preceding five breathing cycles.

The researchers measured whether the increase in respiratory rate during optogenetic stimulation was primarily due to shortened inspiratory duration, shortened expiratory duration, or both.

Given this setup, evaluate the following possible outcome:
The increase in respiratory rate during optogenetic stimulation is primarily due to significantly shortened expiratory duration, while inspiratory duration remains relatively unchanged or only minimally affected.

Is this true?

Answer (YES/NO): YES